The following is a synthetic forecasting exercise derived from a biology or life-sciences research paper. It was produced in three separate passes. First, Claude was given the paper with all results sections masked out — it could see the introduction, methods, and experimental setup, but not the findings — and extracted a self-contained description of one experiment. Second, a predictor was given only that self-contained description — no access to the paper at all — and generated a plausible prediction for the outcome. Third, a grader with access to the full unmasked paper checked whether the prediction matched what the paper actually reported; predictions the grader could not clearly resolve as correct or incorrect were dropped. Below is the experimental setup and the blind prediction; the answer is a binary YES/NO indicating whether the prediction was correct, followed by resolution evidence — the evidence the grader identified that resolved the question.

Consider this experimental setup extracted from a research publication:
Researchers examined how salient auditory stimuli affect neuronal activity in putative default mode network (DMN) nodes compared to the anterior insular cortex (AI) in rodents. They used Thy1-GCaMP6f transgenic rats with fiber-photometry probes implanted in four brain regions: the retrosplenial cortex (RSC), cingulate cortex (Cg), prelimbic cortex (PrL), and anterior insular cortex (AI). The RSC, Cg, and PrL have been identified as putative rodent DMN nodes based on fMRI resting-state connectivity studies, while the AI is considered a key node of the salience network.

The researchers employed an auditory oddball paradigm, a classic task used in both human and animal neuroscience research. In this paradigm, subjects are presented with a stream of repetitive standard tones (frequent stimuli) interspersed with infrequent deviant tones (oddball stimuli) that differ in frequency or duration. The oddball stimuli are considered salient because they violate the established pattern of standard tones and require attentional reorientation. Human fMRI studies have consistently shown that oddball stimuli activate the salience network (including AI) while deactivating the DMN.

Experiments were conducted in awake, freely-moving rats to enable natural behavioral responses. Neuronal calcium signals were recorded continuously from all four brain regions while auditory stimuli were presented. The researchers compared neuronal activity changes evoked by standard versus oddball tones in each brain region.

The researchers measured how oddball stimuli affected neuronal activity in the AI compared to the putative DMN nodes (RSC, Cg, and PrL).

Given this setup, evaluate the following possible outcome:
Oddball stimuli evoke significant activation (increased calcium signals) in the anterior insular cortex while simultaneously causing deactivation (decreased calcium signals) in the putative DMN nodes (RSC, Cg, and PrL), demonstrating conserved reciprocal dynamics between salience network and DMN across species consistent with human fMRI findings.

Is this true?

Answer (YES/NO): YES